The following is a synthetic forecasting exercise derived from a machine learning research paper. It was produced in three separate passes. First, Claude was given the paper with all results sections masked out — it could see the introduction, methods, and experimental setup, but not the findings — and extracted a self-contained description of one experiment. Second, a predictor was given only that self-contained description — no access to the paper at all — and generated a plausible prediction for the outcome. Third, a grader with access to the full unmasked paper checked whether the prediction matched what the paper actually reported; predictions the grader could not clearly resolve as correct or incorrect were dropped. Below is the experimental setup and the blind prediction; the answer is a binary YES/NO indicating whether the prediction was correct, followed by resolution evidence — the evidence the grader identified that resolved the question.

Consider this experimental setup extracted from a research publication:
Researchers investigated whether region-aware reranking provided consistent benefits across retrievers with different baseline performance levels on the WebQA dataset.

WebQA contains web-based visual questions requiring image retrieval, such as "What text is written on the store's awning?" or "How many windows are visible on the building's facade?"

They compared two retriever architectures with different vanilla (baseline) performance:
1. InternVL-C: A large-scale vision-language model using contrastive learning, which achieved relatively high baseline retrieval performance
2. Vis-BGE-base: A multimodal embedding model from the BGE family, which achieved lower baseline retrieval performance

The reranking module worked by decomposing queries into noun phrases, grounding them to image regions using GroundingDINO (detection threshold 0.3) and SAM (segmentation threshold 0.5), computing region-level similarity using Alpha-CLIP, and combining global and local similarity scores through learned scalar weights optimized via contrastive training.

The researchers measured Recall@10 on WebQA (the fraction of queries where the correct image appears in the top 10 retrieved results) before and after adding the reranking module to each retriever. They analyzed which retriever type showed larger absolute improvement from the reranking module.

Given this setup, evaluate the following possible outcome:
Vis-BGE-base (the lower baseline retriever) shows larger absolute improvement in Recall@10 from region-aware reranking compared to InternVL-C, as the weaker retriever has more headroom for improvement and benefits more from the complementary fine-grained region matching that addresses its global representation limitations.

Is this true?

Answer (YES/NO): YES